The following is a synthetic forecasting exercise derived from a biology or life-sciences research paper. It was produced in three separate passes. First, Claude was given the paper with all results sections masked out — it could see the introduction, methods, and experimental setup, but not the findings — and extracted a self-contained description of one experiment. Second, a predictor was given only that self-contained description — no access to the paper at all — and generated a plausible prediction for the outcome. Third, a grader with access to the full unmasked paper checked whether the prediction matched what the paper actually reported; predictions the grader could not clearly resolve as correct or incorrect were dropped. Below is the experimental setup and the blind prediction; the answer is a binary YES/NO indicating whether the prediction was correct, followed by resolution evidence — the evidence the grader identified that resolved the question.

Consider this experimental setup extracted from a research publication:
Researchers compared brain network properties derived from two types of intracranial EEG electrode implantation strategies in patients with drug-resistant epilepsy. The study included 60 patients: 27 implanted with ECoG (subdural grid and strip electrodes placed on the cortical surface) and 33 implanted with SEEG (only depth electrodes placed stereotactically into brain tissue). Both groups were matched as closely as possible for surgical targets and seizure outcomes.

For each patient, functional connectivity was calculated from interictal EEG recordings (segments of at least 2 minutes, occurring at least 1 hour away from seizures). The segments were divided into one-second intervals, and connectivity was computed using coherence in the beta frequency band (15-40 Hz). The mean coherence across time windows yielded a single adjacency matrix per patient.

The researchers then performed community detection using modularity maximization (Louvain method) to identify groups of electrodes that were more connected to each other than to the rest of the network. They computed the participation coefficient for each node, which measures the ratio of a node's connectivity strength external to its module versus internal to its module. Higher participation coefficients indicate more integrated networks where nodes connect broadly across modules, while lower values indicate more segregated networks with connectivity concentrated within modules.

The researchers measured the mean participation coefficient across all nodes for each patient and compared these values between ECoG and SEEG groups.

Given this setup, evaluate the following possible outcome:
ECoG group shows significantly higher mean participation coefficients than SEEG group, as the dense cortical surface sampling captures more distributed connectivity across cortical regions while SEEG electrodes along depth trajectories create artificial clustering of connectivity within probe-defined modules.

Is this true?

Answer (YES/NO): NO